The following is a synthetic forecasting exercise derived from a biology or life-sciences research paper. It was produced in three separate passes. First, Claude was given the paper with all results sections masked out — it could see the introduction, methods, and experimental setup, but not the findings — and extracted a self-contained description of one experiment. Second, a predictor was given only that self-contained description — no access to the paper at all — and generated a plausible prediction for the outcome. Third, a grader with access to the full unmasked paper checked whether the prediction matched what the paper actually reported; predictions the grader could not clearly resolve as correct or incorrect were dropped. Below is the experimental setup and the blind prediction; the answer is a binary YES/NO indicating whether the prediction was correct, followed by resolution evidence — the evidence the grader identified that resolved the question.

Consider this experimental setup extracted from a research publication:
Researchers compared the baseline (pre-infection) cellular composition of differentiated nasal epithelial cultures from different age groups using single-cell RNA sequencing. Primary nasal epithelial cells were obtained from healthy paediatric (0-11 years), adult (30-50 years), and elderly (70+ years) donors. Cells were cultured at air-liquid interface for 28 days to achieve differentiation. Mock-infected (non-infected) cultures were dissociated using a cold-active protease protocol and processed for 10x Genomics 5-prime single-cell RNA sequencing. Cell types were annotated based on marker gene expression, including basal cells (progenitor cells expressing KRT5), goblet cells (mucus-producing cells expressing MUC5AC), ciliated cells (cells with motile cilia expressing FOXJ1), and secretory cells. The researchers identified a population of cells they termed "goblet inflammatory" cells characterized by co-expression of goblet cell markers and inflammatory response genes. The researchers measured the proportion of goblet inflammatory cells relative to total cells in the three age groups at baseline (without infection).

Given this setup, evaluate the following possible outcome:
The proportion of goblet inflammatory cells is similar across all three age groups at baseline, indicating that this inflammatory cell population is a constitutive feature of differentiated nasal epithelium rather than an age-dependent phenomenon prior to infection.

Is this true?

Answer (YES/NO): NO